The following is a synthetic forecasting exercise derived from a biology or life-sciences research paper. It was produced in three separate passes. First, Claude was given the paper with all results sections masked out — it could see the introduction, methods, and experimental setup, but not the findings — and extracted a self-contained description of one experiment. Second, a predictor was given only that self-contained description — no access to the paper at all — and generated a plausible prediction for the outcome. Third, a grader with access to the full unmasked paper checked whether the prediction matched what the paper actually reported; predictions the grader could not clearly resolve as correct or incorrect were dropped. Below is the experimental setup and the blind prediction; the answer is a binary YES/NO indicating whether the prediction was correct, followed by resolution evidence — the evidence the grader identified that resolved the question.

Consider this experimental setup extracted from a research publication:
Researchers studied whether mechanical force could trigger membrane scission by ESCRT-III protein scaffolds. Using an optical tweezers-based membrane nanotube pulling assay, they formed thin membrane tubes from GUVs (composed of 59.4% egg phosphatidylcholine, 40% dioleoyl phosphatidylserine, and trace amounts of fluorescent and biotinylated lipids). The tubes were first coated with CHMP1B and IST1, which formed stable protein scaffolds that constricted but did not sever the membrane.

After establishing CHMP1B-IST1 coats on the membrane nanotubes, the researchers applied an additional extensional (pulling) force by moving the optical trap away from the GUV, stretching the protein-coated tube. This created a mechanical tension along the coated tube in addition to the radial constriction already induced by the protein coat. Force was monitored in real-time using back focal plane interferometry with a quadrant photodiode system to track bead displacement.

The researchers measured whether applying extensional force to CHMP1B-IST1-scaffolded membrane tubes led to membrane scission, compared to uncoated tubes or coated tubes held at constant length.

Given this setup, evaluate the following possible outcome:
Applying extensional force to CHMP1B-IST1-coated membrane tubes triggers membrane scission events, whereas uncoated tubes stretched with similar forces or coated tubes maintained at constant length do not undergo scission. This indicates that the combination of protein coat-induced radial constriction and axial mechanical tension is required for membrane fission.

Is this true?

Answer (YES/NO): YES